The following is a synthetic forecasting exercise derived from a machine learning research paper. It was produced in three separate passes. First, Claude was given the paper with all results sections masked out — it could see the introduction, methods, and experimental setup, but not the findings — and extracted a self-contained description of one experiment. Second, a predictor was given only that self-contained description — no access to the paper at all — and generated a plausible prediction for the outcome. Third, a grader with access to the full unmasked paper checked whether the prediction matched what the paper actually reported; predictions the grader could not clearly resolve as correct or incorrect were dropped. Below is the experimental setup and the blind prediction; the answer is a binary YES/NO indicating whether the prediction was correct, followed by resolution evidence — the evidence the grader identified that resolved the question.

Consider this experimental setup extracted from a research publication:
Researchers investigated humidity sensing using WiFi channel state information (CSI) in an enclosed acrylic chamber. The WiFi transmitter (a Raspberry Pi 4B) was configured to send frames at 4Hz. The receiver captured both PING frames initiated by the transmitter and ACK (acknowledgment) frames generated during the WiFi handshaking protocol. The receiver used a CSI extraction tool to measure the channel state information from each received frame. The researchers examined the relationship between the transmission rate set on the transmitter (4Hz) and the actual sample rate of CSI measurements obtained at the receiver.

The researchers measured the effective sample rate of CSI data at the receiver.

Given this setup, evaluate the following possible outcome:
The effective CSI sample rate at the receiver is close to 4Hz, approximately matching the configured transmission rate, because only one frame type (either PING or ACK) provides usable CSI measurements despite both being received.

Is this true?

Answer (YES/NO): NO